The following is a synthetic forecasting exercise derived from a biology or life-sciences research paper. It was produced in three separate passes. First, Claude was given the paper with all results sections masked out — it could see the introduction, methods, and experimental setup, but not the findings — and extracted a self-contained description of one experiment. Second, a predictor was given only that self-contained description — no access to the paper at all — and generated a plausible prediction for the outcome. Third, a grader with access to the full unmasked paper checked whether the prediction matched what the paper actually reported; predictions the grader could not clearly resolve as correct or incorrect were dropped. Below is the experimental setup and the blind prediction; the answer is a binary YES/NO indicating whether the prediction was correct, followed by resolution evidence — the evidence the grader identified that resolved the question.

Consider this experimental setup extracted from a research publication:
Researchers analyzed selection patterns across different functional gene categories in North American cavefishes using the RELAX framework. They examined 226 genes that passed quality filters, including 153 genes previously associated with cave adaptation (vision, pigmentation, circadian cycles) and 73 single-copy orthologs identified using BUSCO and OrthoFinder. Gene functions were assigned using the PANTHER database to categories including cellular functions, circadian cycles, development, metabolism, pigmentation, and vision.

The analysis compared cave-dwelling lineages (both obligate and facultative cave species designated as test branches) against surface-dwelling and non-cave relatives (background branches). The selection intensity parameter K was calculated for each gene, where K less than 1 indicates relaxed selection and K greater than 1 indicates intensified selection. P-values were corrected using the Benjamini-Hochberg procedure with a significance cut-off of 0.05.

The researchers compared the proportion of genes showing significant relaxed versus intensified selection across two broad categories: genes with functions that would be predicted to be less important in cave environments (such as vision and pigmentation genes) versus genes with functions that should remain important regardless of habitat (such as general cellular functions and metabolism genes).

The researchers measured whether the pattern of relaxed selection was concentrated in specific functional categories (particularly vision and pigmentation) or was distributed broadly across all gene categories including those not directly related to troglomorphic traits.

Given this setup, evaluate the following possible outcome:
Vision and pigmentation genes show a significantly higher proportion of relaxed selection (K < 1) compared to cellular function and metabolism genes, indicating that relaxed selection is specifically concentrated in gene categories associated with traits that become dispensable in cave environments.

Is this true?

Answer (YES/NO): NO